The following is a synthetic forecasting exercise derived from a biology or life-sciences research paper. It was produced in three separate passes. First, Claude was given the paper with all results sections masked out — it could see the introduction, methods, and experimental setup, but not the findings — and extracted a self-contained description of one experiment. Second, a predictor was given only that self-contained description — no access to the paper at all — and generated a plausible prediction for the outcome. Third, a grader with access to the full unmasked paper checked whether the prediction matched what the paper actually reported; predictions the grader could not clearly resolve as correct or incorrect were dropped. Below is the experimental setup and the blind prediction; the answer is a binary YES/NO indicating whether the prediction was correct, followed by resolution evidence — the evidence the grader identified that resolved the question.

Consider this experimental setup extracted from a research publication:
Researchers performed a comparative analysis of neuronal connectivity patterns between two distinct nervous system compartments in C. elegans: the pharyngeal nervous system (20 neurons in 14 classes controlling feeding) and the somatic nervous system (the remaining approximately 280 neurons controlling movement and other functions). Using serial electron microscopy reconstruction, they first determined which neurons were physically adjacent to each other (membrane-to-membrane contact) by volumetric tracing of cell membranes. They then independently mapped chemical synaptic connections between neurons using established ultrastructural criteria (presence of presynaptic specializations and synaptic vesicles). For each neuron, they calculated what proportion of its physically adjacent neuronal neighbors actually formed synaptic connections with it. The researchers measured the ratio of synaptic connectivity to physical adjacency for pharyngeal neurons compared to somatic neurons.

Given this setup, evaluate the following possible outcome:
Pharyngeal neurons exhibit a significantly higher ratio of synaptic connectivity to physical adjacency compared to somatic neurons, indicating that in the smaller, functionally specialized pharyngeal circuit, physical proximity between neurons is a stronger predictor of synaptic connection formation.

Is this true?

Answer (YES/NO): YES